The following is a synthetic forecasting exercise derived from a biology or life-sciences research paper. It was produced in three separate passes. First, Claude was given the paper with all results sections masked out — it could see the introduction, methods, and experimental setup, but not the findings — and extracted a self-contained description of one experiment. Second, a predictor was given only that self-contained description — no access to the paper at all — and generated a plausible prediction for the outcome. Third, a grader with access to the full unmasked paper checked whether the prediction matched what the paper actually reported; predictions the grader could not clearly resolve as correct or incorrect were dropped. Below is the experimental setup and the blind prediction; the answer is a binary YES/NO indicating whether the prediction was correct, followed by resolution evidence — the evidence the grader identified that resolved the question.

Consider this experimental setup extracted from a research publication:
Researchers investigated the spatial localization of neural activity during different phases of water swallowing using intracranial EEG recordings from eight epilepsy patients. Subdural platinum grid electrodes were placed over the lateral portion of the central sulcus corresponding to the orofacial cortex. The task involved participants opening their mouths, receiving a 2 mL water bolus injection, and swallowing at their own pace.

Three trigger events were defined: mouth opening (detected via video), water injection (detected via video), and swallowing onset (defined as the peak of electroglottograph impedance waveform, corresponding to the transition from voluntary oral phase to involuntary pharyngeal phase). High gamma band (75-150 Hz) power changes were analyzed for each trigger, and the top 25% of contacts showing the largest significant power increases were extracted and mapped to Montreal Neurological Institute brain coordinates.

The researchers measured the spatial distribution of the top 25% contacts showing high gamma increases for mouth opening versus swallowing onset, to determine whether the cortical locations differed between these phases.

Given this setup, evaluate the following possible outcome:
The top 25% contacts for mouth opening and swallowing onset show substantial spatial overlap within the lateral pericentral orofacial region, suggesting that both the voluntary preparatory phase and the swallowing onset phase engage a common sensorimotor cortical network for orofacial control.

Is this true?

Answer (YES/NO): NO